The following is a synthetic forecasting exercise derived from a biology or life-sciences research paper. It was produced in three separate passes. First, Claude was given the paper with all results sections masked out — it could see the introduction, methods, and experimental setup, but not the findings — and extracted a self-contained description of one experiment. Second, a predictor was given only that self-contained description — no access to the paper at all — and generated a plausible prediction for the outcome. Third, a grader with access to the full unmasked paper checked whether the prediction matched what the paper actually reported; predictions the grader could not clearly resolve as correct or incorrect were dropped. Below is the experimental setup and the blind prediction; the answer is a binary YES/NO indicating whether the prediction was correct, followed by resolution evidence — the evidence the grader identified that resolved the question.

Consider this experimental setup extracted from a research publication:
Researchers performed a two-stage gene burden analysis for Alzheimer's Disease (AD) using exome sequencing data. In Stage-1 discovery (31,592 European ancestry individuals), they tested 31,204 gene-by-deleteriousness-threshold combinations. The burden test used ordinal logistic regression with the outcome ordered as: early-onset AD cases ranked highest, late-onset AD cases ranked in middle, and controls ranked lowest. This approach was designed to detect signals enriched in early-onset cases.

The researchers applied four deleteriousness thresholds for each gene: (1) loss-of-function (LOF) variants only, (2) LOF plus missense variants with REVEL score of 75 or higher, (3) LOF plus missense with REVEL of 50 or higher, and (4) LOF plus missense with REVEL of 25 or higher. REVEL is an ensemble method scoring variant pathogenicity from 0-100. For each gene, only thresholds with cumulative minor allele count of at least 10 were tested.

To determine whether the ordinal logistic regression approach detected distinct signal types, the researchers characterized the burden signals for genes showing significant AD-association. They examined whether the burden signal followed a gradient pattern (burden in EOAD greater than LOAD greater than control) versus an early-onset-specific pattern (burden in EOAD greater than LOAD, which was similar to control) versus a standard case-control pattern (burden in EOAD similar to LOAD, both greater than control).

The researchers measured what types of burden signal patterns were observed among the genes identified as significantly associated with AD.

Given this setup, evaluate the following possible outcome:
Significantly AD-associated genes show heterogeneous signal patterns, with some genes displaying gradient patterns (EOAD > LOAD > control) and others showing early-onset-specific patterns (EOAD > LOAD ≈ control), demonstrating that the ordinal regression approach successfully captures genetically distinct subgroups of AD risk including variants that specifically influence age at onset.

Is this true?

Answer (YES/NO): NO